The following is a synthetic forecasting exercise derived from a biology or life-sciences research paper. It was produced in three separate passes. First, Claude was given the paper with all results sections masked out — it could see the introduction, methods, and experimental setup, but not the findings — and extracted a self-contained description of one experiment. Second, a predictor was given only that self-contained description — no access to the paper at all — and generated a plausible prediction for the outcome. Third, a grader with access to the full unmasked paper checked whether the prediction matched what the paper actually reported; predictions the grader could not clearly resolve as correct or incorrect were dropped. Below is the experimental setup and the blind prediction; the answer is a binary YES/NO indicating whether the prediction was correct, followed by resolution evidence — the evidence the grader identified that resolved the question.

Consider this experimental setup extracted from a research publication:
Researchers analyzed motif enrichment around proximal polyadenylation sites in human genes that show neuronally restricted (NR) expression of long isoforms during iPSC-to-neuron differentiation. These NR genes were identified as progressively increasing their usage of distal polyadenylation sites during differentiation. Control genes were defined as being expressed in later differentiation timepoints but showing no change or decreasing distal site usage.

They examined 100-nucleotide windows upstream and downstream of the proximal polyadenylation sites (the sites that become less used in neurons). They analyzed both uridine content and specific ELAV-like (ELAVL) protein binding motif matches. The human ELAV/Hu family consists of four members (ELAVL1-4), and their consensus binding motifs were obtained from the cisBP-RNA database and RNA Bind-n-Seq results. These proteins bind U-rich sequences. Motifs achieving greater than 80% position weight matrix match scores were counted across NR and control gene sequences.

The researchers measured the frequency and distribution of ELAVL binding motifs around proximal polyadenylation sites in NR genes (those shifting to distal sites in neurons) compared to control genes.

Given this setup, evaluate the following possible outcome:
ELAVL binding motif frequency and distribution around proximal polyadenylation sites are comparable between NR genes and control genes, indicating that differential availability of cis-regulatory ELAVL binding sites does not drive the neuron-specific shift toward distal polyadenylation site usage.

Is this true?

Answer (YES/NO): NO